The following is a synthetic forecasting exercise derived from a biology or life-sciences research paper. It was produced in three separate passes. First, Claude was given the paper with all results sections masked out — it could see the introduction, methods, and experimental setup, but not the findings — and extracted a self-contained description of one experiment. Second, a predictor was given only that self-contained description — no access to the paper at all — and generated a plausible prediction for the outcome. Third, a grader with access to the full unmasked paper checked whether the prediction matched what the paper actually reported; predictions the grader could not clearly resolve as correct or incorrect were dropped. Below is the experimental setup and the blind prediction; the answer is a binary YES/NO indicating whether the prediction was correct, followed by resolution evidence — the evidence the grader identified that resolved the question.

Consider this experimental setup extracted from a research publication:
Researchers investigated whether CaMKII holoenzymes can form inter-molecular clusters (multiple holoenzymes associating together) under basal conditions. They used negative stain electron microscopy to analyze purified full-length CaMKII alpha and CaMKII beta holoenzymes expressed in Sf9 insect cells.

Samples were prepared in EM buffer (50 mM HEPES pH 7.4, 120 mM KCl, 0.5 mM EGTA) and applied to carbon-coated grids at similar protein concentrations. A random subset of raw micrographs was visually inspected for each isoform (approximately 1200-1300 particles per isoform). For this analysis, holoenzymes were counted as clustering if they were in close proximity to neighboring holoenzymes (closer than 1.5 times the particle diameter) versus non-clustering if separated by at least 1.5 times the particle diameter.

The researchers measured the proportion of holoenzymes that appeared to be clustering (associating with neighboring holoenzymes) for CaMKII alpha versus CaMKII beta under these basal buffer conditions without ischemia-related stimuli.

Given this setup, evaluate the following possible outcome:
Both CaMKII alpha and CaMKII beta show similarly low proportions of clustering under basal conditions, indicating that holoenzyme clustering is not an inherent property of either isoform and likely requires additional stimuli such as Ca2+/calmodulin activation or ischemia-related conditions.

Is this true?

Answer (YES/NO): NO